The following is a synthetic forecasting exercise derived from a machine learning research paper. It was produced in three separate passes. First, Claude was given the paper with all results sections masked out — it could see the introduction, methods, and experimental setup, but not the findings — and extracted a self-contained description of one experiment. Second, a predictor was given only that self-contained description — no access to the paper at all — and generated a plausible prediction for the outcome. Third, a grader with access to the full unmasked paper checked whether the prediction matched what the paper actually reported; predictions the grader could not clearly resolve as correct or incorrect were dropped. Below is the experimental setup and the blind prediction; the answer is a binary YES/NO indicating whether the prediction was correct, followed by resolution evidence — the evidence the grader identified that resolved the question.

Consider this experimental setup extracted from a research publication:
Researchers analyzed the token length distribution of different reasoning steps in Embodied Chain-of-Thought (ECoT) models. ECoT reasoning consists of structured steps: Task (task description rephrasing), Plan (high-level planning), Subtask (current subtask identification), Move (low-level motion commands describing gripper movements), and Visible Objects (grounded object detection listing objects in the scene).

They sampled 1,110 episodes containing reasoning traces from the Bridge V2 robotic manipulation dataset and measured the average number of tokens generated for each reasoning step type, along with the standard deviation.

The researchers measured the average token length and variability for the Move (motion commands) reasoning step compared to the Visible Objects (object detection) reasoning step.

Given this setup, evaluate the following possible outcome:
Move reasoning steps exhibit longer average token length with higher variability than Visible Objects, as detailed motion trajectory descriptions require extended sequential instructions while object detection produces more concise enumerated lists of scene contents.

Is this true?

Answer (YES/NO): NO